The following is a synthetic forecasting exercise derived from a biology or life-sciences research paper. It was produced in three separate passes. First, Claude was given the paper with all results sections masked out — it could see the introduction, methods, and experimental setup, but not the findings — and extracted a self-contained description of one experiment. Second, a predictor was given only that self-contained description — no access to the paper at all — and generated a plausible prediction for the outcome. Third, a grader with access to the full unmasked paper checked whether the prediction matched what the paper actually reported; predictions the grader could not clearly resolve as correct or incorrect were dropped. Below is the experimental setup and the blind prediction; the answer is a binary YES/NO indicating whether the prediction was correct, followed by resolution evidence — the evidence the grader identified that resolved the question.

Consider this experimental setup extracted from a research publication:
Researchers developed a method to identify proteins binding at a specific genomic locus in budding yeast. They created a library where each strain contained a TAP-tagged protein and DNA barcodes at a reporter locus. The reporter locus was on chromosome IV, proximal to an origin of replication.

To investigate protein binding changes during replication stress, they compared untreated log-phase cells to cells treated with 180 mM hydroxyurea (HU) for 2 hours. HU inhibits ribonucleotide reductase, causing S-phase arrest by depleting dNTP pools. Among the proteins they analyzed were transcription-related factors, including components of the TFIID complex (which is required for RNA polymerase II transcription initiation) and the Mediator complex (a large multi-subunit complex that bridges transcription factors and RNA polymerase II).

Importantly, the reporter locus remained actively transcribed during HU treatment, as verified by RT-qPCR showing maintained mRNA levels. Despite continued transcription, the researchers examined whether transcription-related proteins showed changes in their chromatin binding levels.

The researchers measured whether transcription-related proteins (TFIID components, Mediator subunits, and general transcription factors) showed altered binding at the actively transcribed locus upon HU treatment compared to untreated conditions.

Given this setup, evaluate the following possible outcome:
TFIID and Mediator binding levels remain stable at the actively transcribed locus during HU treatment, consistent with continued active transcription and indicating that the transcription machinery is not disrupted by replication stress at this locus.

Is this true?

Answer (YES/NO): NO